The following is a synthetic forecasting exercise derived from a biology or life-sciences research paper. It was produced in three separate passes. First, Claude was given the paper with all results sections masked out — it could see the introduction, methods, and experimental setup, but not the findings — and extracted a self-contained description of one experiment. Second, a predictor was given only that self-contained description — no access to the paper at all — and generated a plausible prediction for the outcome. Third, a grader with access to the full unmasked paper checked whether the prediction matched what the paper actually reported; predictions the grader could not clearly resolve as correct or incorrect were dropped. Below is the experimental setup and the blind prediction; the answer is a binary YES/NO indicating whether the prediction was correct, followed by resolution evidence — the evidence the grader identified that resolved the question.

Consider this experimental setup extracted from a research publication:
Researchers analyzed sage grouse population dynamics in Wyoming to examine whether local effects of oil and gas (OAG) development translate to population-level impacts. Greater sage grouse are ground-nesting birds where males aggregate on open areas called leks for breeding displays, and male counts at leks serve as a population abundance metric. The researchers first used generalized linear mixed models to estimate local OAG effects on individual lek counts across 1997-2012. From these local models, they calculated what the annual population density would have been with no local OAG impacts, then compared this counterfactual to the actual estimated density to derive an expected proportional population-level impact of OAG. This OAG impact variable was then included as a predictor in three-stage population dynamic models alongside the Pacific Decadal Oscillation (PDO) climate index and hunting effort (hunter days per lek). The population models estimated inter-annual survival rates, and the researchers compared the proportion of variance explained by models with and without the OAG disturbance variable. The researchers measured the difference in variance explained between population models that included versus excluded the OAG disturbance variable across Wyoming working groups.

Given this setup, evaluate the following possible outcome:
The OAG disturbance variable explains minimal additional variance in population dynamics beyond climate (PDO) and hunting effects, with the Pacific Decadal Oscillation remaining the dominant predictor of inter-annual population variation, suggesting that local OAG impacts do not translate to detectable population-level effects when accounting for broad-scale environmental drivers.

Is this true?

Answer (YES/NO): YES